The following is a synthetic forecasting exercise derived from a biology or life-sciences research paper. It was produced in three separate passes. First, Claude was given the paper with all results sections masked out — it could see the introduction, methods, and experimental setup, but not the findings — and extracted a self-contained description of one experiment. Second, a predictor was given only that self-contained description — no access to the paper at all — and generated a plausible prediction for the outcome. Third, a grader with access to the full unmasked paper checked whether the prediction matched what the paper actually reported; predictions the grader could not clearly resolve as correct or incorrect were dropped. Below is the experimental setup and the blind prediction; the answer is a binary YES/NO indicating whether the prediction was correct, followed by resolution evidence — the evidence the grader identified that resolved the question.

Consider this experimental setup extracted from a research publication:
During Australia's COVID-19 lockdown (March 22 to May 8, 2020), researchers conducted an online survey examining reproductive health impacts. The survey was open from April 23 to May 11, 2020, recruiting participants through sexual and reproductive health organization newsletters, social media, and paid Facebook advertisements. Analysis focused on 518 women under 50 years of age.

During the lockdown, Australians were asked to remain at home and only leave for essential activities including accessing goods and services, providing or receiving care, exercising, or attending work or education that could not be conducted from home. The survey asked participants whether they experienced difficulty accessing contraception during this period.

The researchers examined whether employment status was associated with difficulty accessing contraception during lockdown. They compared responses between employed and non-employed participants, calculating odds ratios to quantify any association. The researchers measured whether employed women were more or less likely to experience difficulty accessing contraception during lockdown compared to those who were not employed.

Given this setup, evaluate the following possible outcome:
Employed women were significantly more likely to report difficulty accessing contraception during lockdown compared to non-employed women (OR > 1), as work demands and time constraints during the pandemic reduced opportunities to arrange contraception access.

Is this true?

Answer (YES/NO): NO